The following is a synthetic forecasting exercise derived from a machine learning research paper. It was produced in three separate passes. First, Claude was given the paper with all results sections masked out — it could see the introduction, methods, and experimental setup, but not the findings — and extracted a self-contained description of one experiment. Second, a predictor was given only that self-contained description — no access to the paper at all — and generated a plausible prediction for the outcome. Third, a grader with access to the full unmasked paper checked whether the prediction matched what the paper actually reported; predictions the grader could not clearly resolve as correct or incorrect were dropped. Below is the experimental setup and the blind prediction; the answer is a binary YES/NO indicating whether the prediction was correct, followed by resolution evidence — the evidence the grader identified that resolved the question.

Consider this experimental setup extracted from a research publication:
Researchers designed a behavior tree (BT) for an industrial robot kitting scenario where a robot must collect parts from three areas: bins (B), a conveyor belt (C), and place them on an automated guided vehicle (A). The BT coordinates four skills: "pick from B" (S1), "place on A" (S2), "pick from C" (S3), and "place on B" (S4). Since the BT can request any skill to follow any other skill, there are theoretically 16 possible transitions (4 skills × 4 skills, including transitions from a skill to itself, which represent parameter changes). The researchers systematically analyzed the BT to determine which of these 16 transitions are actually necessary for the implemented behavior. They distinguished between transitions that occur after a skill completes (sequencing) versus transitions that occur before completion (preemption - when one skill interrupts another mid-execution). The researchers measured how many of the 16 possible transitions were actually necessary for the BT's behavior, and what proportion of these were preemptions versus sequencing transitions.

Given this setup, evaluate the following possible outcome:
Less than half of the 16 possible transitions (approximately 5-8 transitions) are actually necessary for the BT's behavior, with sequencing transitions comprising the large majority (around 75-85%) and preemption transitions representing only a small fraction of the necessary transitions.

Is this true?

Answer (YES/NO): NO